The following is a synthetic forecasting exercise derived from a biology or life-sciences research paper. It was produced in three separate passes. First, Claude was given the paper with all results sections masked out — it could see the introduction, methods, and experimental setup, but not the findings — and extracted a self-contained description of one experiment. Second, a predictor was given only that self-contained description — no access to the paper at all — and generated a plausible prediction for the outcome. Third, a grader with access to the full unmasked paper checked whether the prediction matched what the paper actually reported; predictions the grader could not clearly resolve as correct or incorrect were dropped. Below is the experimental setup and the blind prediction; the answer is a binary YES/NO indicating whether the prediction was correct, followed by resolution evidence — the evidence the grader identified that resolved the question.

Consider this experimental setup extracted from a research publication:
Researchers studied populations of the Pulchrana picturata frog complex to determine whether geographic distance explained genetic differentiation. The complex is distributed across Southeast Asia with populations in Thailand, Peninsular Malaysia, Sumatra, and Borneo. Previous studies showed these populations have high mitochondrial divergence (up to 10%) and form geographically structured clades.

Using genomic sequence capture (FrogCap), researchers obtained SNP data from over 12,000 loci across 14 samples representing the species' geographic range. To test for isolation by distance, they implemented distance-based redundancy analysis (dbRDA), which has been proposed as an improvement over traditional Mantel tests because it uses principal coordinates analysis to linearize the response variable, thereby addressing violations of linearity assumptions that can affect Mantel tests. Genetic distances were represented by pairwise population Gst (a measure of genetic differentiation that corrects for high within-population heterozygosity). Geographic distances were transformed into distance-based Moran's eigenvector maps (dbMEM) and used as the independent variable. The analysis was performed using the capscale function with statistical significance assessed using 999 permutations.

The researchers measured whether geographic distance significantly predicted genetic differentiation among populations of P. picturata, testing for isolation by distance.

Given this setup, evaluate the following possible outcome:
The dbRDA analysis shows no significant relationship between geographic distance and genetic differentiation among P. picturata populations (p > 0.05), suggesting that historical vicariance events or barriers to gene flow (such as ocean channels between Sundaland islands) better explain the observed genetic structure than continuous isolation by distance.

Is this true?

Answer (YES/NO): YES